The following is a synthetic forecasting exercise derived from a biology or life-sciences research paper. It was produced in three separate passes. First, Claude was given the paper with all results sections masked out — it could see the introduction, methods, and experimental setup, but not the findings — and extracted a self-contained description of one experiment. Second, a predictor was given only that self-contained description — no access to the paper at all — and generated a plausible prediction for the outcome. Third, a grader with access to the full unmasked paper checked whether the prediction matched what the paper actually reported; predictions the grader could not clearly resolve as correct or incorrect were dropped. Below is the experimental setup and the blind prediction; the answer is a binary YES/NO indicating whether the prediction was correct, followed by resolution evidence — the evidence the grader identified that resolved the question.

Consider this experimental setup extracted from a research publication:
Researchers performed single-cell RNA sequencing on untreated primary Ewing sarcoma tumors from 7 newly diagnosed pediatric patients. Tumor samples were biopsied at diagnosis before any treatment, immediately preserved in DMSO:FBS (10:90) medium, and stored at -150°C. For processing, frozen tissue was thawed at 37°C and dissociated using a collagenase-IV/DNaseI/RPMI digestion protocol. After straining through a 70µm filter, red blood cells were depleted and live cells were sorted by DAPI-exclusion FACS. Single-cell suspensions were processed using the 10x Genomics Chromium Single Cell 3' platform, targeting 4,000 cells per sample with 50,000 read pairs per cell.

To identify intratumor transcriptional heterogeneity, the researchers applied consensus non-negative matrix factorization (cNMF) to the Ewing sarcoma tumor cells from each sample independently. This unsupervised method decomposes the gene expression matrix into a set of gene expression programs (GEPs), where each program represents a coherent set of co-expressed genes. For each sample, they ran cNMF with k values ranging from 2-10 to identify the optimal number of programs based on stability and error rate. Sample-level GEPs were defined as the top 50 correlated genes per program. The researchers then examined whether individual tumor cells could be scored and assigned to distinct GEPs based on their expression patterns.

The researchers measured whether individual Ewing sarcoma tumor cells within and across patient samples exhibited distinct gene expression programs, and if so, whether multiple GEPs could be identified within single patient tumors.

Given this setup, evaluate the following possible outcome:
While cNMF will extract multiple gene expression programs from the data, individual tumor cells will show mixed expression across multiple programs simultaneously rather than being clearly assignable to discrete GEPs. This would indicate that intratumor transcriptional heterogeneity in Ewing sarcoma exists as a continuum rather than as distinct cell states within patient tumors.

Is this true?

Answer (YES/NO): NO